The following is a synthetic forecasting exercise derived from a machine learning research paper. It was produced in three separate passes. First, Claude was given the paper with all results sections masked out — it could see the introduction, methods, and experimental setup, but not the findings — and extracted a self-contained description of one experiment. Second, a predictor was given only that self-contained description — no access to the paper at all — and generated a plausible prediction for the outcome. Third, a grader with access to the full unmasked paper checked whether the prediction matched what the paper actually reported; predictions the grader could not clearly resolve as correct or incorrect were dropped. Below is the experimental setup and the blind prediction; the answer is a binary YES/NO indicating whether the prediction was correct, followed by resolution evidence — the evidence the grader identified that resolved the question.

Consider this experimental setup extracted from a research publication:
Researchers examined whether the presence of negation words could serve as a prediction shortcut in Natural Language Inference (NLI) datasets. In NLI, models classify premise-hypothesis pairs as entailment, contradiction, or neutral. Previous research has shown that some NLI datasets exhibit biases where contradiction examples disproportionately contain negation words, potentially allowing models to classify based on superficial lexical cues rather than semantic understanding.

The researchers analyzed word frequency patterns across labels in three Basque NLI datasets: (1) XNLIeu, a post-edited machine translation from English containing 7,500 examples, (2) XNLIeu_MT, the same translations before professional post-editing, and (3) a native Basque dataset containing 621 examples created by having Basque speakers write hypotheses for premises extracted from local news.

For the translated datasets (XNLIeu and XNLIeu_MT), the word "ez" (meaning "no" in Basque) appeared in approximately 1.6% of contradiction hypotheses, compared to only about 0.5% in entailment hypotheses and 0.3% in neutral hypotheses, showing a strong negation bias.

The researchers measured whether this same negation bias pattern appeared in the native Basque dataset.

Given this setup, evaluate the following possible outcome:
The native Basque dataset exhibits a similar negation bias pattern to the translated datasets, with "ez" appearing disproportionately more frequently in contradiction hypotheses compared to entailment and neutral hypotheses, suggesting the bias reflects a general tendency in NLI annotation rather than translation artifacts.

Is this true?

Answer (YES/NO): NO